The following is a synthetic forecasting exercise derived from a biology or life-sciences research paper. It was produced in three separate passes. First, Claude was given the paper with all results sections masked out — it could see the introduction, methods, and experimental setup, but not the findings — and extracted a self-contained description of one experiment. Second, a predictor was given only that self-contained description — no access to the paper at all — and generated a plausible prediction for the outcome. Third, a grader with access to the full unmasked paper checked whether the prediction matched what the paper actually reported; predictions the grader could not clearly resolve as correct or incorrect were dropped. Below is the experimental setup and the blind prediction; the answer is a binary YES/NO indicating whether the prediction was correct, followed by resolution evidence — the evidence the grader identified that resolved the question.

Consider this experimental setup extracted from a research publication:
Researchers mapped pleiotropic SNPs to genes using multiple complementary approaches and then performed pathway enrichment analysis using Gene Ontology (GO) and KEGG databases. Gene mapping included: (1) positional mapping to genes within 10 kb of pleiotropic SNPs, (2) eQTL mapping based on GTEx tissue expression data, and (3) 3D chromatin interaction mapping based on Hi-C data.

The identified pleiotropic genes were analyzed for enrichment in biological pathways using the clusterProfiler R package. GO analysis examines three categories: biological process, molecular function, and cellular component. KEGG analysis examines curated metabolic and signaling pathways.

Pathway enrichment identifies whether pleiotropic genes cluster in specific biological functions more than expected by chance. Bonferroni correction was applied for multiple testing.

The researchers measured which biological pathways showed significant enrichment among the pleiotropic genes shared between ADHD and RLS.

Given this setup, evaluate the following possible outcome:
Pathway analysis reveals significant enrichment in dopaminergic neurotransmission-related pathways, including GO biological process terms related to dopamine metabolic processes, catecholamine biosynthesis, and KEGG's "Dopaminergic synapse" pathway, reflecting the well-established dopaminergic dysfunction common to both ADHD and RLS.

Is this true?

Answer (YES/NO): NO